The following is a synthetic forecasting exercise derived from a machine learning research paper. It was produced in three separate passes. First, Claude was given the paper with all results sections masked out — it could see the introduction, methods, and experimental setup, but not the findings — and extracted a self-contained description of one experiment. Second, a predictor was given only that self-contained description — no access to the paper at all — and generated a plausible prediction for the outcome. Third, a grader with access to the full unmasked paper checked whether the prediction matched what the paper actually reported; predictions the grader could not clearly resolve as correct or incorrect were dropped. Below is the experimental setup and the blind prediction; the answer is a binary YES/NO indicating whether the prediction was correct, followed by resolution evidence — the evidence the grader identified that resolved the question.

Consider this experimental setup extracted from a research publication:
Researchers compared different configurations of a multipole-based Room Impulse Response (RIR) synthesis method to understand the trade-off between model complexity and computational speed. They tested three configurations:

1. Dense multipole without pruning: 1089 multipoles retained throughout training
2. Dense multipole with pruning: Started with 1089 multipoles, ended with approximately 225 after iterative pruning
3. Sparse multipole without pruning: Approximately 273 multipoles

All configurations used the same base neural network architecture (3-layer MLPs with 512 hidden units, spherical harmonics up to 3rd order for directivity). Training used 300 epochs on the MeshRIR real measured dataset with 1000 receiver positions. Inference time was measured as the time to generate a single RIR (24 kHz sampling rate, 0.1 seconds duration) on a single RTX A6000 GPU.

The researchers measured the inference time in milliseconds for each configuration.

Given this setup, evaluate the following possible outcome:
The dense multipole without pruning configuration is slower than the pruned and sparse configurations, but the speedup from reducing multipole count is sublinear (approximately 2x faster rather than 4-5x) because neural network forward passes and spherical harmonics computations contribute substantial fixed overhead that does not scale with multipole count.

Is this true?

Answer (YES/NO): YES